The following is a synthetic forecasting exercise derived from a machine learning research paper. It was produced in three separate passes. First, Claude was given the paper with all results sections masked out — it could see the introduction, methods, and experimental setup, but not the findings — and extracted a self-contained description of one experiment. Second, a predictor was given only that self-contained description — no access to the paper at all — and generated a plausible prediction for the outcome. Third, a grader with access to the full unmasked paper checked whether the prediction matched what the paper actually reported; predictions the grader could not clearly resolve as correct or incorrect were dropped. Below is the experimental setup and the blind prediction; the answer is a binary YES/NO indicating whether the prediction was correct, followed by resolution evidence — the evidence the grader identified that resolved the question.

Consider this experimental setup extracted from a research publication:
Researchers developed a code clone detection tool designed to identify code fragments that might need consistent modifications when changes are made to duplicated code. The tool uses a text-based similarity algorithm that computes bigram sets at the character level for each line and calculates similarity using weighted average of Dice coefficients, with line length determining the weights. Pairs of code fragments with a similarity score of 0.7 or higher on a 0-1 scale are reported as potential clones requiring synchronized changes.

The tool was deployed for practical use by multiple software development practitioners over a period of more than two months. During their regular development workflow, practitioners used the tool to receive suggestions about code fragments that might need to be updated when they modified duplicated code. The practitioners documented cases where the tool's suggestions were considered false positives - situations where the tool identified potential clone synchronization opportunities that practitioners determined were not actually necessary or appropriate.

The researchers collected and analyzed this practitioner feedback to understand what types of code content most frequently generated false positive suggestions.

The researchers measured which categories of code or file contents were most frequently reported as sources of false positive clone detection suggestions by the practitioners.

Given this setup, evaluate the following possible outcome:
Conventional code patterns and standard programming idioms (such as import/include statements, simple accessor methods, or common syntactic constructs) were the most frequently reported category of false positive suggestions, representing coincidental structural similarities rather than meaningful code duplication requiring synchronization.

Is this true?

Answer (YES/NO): NO